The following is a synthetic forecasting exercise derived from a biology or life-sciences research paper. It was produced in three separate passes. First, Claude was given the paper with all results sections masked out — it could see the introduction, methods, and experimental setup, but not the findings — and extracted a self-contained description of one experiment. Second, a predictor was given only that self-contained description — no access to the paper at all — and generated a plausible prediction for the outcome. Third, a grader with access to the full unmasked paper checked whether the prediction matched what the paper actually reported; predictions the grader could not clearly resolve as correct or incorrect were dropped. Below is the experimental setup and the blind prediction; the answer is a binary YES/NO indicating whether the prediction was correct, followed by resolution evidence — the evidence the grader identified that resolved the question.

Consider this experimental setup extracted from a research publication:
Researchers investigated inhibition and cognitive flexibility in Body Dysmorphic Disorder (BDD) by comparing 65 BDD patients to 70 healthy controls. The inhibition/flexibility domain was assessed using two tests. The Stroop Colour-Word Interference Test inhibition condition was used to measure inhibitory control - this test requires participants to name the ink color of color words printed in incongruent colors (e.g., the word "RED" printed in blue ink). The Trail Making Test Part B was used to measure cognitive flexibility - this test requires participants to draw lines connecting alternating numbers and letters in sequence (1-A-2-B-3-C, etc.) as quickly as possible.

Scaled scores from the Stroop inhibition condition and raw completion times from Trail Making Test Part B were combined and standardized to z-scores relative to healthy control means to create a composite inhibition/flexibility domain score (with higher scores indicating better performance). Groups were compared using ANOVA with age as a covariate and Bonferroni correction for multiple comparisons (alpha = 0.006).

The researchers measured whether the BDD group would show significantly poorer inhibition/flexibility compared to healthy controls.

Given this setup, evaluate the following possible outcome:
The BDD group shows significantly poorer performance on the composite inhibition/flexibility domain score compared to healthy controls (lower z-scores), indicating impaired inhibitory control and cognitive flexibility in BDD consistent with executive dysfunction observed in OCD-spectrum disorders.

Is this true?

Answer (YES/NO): NO